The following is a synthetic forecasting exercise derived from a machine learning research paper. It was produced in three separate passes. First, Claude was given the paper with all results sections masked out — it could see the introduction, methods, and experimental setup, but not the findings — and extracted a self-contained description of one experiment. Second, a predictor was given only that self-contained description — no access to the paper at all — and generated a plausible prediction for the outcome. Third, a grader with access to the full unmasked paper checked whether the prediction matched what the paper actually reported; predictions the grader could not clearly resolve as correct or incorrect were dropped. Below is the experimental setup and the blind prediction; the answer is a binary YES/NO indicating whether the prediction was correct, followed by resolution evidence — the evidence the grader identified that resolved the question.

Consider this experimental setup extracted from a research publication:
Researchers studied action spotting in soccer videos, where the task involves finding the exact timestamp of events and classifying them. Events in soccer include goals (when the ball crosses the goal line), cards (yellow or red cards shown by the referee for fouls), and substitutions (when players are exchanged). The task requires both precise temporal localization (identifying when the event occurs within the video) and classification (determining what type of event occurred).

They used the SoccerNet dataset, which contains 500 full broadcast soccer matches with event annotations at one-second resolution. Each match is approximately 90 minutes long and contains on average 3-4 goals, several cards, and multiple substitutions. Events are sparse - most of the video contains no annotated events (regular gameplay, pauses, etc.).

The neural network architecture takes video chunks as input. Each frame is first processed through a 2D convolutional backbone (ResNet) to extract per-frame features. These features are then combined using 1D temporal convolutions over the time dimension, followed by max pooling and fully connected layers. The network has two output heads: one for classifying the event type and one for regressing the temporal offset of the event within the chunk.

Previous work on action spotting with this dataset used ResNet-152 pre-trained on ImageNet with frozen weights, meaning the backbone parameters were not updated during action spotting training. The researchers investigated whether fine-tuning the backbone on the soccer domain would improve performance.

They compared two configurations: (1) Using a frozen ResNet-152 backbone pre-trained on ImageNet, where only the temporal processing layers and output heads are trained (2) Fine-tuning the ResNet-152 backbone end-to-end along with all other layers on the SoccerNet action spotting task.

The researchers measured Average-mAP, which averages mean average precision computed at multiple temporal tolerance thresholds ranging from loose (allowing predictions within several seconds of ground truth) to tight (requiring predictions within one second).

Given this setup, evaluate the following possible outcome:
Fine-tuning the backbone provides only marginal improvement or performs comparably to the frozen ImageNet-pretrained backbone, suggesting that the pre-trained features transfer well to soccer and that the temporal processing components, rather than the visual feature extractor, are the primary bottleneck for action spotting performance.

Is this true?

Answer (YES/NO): NO